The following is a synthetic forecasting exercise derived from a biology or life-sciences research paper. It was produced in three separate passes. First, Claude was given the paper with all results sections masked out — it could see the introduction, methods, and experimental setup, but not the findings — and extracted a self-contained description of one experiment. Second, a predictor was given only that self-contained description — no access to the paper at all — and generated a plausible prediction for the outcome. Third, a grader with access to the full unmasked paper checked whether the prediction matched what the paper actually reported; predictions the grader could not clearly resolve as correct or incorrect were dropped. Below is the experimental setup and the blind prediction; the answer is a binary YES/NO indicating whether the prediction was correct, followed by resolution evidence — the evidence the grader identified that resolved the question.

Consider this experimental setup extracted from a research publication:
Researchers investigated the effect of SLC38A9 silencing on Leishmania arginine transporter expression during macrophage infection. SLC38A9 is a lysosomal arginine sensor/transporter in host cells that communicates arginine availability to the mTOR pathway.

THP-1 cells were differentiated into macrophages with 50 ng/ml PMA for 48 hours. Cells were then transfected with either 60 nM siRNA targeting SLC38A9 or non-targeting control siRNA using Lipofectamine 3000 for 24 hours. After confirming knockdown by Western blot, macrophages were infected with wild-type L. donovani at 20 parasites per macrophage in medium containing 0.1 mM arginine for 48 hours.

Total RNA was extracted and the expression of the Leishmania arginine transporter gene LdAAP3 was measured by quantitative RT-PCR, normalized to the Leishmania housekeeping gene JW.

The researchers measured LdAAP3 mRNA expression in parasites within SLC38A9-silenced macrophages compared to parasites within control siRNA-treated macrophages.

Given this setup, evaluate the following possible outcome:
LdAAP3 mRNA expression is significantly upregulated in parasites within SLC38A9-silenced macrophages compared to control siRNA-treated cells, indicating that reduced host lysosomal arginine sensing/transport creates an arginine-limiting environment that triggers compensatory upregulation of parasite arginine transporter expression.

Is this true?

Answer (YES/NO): NO